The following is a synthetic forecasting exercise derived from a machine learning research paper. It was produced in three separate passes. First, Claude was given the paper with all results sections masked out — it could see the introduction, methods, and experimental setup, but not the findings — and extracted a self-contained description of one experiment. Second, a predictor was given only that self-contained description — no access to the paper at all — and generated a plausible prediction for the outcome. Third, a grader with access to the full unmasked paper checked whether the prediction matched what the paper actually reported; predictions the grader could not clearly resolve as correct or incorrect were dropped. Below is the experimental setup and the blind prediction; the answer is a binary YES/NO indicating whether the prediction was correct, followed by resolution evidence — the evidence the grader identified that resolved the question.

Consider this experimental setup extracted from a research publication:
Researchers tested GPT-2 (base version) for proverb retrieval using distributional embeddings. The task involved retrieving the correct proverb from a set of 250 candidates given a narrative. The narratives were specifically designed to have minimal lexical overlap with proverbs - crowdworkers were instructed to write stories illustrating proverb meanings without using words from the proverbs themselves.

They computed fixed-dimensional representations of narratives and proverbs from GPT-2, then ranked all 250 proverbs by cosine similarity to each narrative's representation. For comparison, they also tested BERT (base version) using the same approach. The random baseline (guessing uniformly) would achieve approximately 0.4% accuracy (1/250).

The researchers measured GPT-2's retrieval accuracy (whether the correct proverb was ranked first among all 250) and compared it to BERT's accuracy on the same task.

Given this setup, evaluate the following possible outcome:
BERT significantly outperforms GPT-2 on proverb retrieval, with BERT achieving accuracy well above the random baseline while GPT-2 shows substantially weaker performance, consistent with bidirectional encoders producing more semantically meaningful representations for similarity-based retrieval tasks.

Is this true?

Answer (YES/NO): NO